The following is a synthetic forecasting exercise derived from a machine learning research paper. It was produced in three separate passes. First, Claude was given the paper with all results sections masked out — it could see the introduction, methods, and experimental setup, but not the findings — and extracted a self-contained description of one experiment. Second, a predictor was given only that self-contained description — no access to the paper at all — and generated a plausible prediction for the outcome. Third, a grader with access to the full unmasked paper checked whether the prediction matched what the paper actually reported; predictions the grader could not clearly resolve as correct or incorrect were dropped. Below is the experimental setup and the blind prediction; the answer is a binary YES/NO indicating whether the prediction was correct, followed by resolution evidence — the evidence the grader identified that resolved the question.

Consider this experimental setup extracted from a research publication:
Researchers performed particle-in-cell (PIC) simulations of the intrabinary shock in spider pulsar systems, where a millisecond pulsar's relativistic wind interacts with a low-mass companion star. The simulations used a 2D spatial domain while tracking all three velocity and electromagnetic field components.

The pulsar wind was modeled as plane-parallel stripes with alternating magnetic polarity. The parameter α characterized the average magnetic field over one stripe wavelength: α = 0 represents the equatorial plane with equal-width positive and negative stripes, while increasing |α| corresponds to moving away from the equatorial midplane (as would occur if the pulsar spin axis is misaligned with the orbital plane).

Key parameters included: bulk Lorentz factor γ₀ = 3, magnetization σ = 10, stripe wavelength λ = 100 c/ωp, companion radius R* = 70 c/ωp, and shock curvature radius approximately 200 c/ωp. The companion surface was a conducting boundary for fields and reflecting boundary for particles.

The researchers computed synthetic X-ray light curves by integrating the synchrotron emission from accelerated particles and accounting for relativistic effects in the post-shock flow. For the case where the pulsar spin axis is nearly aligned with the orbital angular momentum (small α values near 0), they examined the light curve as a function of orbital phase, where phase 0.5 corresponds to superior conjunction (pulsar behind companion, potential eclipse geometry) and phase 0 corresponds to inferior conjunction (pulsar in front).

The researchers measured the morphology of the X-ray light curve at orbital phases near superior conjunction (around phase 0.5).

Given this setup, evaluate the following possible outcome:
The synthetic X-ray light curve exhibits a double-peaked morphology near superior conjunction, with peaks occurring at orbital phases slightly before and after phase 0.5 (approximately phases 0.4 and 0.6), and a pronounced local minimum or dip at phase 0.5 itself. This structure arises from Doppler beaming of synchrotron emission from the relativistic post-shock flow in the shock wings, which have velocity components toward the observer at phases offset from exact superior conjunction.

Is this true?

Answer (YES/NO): YES